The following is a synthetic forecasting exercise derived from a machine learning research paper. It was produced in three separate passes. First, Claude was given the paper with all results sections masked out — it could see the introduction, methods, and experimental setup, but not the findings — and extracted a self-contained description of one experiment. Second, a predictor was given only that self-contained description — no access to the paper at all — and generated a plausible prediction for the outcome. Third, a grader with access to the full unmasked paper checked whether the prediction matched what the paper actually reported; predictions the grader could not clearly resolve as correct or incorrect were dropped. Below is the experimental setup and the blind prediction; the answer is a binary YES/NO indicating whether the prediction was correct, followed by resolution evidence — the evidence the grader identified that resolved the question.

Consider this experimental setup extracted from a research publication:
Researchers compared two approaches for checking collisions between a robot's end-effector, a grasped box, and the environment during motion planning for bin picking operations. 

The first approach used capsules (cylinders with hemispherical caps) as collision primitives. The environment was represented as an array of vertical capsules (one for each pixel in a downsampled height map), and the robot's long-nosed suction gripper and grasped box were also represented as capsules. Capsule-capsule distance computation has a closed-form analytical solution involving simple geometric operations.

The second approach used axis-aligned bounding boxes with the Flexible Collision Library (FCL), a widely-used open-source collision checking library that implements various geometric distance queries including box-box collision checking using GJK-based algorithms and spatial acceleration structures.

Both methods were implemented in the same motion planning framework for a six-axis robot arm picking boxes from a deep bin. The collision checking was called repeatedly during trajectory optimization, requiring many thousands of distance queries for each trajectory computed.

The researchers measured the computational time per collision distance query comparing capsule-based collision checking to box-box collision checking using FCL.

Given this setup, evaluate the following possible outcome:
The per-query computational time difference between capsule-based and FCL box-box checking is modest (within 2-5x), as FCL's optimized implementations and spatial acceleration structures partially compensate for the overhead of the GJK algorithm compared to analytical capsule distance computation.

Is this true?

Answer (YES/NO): NO